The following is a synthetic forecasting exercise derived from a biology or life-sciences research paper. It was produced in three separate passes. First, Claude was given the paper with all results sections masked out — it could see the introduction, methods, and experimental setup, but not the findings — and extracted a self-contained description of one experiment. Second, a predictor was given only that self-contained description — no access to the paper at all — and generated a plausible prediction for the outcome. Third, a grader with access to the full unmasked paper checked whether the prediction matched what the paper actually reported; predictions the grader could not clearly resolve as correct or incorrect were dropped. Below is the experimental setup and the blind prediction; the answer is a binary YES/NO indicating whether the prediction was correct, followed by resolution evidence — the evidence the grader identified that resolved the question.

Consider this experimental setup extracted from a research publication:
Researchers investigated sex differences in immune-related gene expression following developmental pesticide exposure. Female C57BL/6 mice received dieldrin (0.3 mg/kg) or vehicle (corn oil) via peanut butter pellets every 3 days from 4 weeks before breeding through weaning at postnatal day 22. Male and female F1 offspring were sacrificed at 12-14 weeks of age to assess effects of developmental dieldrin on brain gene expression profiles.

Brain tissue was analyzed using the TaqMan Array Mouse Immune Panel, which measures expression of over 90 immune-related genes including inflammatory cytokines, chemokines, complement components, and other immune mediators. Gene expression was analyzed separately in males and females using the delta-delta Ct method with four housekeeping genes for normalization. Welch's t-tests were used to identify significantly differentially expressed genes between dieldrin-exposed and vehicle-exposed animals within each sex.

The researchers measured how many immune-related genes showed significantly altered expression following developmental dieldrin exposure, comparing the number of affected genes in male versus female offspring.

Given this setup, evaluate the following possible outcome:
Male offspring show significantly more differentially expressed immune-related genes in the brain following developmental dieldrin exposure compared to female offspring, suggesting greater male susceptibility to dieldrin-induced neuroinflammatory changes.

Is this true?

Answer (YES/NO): NO